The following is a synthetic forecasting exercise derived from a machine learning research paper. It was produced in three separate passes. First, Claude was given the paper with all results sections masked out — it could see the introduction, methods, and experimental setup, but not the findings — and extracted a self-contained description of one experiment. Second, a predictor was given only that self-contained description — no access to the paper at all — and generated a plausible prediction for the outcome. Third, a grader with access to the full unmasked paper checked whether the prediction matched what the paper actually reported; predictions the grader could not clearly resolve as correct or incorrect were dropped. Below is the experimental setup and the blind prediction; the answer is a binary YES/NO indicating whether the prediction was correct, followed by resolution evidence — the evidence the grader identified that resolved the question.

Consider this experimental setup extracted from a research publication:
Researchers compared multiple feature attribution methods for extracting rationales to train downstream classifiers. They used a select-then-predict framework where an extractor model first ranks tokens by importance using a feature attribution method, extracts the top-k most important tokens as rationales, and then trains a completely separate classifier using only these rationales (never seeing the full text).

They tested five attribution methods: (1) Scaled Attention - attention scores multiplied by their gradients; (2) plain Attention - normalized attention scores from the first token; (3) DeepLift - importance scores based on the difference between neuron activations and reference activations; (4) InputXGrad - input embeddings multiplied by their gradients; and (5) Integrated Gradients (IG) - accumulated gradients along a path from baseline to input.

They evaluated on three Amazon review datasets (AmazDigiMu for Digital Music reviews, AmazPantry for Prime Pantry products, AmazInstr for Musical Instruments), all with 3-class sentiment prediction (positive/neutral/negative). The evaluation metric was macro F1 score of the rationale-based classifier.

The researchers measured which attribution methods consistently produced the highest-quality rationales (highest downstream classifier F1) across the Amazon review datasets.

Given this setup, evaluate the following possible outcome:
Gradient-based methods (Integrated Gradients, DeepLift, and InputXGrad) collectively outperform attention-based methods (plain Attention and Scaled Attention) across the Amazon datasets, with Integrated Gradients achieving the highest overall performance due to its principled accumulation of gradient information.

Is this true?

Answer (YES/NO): NO